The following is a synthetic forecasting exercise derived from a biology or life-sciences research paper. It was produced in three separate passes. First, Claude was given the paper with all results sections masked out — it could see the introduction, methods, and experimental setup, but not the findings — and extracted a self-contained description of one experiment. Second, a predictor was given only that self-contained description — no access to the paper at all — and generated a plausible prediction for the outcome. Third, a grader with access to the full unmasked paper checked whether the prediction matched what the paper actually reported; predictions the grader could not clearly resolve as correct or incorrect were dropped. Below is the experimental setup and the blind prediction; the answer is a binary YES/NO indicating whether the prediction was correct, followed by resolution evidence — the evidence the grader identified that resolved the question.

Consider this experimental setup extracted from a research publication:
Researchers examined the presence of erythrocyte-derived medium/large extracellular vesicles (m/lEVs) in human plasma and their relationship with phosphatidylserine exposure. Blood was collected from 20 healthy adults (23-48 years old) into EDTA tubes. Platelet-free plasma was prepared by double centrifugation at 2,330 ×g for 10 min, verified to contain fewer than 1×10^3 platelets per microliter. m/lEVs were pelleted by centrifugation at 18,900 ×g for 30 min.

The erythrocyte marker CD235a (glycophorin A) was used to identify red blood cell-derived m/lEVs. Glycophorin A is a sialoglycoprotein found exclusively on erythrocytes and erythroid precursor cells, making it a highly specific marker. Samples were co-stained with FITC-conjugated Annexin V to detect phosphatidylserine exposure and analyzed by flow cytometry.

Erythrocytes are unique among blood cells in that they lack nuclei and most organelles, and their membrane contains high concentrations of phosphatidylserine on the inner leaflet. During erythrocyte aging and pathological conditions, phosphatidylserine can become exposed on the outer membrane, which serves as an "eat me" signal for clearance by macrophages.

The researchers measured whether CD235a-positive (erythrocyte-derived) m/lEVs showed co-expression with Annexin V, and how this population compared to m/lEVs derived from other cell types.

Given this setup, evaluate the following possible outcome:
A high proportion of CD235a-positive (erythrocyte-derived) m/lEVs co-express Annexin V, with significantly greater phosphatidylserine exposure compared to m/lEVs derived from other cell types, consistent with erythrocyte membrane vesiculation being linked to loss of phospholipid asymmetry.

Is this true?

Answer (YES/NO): NO